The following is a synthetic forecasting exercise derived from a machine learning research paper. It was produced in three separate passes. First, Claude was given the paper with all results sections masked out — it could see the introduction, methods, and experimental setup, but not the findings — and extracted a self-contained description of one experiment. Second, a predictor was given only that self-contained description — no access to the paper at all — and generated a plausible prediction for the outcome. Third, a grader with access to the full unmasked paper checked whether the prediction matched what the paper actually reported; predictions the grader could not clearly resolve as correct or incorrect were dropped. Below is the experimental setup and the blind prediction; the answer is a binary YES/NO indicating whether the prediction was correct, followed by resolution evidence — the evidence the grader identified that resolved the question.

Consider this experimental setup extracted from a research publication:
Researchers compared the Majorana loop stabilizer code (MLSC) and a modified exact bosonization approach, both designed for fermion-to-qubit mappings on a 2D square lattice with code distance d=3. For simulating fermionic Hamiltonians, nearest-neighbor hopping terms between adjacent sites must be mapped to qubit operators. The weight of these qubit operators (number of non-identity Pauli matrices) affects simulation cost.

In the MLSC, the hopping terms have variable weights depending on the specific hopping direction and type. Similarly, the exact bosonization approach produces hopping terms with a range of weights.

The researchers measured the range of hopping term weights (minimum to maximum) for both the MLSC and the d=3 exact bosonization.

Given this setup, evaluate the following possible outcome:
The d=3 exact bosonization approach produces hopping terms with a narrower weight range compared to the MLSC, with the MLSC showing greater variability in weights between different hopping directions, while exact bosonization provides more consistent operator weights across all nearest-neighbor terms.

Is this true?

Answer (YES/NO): NO